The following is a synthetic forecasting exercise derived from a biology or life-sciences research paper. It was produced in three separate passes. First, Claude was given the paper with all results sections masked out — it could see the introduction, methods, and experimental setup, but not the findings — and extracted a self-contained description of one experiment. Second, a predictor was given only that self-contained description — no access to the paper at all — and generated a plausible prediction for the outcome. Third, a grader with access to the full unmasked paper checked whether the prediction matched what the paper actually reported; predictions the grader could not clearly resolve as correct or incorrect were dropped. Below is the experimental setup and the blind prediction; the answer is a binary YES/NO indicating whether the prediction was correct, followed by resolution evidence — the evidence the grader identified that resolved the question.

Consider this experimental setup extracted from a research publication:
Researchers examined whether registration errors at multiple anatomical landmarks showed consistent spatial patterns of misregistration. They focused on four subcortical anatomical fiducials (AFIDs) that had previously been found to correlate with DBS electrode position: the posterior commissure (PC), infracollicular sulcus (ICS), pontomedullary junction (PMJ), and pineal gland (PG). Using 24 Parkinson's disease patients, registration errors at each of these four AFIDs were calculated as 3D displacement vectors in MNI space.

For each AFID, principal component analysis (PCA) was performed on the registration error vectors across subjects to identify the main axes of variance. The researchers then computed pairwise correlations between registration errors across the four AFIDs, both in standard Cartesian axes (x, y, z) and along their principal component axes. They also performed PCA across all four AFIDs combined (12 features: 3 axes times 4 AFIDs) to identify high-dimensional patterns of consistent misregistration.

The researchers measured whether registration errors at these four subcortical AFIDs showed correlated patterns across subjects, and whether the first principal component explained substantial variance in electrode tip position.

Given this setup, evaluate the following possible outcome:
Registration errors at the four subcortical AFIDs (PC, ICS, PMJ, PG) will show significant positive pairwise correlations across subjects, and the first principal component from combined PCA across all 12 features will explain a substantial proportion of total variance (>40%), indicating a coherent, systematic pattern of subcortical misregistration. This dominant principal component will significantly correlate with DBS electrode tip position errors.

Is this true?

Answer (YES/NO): NO